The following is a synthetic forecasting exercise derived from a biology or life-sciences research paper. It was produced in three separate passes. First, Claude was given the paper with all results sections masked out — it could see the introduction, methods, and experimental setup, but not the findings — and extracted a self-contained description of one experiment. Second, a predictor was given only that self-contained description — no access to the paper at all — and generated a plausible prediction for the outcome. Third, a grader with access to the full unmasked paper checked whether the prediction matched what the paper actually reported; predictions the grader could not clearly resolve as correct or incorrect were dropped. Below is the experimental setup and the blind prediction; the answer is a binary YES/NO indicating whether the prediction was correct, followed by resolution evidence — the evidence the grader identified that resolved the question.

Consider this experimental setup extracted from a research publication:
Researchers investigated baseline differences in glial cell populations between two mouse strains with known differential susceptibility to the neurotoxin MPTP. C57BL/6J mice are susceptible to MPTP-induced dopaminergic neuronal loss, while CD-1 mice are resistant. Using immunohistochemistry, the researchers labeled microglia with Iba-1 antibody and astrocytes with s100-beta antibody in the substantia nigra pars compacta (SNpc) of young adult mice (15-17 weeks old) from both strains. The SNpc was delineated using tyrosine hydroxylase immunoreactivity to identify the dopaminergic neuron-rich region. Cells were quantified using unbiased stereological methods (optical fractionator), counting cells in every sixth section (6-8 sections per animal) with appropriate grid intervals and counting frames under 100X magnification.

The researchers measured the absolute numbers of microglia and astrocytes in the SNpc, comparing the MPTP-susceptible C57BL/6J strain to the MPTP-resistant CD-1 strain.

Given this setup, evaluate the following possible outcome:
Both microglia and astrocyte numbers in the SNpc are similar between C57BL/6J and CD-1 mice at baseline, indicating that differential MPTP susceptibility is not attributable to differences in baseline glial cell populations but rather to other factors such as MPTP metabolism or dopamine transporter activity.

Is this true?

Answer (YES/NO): NO